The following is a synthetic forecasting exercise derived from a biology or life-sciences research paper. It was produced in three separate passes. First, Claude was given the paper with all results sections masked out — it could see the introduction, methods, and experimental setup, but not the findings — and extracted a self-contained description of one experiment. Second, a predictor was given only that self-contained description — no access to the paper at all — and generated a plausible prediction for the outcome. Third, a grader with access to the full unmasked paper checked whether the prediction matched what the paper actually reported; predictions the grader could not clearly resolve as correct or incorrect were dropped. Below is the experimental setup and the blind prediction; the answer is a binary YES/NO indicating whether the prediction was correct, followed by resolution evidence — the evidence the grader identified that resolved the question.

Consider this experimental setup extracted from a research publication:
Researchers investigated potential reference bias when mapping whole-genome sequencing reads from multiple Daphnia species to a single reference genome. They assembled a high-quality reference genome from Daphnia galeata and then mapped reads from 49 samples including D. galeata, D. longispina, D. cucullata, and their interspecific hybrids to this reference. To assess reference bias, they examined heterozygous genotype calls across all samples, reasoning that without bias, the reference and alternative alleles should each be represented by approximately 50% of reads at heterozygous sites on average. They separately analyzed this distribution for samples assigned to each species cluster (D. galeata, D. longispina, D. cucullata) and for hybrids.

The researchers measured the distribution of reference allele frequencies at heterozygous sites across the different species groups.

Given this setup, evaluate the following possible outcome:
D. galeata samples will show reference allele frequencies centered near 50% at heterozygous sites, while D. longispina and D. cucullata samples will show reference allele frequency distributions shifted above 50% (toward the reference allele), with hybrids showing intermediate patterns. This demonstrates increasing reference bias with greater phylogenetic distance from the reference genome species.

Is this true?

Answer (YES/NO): NO